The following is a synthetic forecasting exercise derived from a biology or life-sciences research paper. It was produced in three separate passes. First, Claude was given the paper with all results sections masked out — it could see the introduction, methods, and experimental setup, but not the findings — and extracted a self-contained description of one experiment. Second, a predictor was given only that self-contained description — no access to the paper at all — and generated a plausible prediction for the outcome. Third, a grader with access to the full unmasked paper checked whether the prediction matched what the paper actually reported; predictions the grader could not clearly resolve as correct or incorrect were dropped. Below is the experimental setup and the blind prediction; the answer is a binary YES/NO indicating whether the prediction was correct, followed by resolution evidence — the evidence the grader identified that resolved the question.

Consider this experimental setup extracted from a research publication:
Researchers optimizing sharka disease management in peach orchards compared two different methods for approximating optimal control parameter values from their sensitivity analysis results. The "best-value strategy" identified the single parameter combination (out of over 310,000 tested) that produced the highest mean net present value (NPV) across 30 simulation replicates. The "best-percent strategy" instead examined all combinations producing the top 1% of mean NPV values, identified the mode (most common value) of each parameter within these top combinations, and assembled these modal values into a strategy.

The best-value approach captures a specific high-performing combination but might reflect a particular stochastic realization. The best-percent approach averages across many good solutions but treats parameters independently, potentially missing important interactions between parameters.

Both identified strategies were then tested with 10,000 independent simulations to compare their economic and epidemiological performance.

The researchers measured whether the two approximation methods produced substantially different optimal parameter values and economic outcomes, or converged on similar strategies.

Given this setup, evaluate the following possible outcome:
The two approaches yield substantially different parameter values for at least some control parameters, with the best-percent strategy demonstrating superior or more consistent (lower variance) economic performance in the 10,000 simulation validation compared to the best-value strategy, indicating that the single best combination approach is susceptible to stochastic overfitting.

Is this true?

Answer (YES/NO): NO